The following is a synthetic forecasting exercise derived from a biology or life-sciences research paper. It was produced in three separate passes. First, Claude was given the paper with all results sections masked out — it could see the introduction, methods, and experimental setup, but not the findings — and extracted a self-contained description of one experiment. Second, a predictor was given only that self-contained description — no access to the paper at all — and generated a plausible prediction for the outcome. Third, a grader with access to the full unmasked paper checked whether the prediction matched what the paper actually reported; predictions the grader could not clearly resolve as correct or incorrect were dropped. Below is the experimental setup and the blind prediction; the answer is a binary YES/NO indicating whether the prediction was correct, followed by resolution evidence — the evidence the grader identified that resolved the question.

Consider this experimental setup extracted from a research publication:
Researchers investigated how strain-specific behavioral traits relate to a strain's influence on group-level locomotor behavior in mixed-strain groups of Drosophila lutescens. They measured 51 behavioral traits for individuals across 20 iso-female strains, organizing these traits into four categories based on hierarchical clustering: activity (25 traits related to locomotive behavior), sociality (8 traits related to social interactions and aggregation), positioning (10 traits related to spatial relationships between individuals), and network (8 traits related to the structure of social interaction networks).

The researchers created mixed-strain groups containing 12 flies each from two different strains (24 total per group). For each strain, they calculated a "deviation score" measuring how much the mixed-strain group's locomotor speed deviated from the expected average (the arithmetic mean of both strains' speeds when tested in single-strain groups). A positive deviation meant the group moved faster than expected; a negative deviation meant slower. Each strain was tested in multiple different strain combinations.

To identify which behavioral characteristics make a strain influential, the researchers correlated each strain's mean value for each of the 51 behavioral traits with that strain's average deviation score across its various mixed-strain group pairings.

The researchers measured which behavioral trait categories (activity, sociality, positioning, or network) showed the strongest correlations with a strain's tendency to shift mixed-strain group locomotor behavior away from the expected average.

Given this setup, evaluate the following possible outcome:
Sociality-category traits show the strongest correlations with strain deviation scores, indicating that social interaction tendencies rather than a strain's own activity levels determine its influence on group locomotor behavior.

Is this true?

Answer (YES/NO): YES